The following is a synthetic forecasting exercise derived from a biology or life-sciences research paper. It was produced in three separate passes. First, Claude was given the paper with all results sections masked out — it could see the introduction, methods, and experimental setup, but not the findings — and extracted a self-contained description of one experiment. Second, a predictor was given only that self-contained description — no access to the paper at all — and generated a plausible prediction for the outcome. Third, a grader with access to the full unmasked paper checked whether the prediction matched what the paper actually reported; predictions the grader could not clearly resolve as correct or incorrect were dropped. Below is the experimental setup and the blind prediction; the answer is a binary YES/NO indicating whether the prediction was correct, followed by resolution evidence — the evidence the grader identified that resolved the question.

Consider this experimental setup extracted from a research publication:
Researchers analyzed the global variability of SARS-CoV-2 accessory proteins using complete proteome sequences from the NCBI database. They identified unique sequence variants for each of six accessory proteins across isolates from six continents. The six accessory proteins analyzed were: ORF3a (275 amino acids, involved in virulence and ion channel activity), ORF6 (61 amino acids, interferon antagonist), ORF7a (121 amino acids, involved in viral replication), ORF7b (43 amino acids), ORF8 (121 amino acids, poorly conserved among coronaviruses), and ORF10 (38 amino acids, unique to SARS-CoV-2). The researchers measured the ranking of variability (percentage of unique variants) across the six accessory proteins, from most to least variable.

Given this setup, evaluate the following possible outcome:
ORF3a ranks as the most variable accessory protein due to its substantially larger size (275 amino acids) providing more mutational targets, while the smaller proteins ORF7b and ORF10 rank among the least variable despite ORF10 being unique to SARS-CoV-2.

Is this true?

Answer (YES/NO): YES